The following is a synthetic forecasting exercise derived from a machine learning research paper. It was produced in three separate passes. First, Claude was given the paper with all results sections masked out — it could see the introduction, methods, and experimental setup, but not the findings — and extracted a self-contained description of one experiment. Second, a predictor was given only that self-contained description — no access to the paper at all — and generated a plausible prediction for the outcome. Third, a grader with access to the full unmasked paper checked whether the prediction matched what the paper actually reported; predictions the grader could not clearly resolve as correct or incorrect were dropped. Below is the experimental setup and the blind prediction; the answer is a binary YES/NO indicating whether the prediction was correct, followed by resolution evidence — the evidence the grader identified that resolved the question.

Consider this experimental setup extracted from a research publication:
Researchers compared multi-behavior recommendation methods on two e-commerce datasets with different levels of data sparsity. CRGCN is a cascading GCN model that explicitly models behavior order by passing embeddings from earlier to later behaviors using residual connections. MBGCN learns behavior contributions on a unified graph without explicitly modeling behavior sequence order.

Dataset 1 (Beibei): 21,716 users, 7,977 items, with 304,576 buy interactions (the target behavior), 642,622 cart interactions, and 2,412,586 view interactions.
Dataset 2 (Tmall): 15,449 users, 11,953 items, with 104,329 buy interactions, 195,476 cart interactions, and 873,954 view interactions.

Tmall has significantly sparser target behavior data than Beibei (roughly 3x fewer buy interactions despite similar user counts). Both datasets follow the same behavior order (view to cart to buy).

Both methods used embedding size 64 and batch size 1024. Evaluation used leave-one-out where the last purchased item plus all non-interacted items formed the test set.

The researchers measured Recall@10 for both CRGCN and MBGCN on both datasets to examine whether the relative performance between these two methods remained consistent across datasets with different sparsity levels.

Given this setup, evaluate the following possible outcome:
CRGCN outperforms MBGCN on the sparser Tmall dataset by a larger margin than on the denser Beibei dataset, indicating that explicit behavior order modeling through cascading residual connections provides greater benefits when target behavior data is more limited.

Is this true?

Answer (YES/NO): NO